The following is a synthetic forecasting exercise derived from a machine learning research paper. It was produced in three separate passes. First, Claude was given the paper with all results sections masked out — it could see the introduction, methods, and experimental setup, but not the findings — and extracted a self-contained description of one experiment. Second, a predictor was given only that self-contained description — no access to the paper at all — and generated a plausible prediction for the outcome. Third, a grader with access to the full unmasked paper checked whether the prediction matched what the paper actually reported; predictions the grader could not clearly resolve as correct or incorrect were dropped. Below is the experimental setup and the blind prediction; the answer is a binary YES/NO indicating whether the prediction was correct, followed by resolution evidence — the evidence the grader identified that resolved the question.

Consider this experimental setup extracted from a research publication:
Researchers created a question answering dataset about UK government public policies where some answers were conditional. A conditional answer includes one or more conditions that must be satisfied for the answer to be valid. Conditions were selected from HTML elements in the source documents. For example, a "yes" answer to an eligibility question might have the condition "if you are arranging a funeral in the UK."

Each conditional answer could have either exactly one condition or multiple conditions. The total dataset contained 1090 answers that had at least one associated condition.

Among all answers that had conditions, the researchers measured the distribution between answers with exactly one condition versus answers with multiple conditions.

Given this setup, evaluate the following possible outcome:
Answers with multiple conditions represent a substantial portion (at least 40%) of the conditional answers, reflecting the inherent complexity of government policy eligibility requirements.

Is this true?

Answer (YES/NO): NO